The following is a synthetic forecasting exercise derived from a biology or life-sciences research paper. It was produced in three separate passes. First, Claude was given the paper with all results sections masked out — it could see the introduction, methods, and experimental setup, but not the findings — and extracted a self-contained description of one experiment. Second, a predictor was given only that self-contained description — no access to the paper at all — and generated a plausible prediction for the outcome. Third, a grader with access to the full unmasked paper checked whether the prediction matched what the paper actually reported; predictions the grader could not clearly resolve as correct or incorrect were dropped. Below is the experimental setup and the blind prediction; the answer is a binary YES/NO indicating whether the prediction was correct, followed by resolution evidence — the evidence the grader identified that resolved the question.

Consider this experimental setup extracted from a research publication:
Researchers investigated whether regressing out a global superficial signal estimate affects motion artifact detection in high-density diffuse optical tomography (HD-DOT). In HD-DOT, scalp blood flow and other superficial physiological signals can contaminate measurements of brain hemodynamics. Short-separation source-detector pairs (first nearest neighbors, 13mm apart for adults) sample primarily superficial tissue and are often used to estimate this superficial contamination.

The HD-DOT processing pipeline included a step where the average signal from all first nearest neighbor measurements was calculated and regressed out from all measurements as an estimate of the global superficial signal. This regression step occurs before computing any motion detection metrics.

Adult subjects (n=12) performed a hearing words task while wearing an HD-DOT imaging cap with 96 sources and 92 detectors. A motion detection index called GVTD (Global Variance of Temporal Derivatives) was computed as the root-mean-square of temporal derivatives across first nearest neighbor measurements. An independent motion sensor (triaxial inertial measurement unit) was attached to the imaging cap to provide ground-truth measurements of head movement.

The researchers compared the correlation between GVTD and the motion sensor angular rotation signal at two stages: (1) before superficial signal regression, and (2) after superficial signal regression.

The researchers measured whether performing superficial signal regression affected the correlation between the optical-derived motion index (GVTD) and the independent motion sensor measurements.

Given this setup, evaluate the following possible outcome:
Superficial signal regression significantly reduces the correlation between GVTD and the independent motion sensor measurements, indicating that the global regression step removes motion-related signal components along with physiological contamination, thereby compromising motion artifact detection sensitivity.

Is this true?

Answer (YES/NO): NO